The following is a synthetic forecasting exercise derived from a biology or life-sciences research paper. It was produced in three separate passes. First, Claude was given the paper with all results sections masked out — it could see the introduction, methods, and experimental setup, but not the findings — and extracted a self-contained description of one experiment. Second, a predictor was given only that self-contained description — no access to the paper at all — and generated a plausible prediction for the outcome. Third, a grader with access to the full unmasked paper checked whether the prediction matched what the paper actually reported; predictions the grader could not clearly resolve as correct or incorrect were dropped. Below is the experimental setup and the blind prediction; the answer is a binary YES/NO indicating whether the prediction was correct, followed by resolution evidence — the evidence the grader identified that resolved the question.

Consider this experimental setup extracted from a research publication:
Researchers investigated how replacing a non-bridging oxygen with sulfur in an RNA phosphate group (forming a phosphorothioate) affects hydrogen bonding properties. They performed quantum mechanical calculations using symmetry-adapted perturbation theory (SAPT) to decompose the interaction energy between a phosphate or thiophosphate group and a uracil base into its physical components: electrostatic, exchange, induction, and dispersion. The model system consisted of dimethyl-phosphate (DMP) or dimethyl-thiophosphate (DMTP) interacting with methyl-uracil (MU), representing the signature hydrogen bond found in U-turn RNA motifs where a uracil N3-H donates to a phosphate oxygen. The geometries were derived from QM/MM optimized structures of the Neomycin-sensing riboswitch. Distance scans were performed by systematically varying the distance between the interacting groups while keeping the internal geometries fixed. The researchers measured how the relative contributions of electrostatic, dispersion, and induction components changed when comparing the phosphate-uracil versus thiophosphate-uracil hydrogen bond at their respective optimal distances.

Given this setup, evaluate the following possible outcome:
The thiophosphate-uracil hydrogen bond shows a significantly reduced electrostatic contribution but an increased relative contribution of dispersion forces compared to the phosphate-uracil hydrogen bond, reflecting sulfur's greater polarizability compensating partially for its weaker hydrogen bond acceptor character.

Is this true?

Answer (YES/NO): YES